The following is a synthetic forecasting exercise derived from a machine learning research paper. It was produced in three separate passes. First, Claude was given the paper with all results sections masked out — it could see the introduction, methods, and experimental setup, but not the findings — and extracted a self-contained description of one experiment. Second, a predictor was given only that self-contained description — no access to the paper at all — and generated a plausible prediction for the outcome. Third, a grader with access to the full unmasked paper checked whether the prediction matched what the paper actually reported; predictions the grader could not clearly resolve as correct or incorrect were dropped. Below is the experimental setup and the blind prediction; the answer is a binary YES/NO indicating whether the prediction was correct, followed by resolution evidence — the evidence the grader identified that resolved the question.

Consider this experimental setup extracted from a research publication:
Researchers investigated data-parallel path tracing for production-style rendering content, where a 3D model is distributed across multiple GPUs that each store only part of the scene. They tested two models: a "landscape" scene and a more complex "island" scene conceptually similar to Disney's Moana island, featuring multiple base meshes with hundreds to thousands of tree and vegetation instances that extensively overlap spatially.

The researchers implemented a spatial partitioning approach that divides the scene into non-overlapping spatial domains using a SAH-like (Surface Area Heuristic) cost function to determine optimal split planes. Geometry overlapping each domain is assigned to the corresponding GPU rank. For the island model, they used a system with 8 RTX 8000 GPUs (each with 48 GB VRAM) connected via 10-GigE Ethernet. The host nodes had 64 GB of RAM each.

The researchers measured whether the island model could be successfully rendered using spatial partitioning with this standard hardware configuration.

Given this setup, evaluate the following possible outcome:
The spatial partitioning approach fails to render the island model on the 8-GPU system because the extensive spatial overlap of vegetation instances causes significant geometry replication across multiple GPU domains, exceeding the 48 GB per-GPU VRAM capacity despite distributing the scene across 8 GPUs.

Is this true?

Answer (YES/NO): YES